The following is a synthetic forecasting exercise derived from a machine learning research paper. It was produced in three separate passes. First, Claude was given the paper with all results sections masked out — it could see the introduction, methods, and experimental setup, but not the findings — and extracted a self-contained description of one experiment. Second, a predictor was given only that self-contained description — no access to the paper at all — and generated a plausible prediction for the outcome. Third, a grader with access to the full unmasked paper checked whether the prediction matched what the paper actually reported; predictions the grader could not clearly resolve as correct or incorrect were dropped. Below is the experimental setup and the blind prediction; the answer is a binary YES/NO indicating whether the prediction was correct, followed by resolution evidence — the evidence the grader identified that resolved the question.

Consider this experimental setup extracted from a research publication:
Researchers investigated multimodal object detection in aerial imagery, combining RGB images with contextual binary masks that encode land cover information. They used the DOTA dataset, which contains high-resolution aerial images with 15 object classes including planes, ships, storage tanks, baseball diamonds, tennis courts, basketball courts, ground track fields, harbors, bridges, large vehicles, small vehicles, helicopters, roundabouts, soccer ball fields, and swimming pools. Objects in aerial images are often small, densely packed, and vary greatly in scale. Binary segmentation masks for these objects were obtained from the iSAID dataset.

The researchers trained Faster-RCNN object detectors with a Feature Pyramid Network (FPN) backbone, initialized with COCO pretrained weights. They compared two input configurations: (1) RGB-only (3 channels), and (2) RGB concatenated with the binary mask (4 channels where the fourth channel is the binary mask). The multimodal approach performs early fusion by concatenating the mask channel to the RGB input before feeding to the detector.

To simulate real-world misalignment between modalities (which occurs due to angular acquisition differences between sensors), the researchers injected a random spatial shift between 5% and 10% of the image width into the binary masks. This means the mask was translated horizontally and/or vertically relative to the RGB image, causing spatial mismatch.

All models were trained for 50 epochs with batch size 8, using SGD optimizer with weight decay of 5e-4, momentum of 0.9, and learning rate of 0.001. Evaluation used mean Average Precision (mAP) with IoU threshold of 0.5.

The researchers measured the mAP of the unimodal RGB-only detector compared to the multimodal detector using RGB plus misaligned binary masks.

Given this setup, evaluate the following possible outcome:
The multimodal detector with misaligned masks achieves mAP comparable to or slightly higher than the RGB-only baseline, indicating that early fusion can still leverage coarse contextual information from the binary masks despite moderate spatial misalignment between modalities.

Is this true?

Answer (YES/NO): YES